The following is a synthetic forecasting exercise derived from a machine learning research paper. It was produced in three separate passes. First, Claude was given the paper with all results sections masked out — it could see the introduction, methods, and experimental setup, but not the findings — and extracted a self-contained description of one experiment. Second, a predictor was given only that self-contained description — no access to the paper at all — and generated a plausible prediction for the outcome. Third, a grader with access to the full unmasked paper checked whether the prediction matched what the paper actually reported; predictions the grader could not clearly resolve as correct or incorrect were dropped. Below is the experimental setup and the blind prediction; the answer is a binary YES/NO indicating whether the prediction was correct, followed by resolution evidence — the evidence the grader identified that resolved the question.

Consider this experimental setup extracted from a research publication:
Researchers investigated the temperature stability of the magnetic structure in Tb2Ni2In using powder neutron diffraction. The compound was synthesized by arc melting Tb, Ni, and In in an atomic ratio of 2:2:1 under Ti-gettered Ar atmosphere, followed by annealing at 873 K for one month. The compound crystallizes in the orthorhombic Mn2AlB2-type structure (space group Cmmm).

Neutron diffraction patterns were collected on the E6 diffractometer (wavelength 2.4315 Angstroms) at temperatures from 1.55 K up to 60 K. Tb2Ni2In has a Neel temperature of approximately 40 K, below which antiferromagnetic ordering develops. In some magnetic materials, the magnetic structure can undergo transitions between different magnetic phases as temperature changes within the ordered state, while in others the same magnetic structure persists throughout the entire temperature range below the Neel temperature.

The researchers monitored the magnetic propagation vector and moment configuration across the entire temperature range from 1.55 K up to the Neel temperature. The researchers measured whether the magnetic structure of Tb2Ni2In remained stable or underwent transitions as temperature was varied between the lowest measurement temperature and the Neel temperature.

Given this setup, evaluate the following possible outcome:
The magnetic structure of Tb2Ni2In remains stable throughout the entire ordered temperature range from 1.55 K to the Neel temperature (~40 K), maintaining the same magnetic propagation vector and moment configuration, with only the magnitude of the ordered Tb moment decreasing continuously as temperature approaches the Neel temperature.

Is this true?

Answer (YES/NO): YES